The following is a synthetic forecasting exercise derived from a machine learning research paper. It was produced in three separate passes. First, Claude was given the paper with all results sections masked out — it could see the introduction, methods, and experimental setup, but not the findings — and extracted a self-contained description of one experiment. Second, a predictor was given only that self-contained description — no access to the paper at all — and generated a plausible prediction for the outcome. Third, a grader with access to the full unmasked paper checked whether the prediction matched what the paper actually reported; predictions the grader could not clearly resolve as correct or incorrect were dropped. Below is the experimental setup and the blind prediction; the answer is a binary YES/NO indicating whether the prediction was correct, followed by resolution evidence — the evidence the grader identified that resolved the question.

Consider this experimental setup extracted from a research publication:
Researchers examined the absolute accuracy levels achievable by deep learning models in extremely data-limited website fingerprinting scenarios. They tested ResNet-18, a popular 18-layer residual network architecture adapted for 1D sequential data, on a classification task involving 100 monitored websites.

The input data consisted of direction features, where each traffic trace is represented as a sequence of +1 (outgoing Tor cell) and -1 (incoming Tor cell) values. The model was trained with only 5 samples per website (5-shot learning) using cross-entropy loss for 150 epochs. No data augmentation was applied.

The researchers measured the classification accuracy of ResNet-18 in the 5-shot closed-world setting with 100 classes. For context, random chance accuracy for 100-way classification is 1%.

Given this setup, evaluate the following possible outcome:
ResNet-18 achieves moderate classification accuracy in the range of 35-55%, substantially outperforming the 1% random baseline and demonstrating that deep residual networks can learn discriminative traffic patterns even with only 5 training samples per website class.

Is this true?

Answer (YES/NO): NO